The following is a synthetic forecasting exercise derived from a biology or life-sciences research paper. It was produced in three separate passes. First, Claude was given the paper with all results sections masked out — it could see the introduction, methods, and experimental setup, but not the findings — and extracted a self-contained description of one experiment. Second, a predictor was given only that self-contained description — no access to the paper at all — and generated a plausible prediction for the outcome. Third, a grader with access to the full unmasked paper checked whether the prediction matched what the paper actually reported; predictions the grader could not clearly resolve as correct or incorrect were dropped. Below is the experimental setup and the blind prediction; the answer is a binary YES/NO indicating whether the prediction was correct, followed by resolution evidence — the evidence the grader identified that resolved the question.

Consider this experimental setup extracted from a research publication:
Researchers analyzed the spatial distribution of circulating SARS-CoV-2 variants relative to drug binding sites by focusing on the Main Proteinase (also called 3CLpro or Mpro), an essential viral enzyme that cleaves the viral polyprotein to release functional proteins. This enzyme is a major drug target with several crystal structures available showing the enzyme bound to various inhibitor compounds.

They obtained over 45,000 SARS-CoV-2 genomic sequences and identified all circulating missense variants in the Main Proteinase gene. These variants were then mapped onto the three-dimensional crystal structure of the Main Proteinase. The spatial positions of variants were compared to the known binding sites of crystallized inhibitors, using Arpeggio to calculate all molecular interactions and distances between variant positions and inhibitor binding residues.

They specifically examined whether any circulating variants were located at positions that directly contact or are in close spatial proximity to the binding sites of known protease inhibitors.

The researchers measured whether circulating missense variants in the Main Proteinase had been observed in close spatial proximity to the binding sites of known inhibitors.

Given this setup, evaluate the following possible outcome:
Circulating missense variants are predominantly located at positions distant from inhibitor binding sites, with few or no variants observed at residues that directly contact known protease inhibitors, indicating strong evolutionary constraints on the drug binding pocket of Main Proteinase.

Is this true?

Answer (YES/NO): NO